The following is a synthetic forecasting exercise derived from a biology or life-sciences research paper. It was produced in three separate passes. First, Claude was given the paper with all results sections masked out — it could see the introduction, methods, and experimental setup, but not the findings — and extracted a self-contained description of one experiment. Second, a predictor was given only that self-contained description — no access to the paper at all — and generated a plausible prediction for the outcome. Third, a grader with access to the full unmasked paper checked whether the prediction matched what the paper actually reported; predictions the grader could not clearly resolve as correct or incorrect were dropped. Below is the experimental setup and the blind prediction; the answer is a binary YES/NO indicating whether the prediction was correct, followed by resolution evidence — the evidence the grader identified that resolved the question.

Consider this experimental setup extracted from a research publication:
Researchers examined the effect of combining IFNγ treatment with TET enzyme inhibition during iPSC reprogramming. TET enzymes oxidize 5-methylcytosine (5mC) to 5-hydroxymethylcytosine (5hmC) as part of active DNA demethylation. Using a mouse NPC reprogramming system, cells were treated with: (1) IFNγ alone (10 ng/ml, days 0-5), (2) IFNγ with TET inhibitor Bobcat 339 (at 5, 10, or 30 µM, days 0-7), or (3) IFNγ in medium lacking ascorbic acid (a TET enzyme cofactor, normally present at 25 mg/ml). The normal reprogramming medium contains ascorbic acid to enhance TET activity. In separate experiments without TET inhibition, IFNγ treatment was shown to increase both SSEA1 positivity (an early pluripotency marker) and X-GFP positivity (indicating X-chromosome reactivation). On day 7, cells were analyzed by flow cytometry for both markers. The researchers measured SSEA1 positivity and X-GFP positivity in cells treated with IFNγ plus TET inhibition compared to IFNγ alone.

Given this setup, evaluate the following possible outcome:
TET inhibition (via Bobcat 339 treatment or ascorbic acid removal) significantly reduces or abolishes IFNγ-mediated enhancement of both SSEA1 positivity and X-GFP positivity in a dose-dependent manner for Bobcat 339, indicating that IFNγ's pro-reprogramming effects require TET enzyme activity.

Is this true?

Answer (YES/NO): NO